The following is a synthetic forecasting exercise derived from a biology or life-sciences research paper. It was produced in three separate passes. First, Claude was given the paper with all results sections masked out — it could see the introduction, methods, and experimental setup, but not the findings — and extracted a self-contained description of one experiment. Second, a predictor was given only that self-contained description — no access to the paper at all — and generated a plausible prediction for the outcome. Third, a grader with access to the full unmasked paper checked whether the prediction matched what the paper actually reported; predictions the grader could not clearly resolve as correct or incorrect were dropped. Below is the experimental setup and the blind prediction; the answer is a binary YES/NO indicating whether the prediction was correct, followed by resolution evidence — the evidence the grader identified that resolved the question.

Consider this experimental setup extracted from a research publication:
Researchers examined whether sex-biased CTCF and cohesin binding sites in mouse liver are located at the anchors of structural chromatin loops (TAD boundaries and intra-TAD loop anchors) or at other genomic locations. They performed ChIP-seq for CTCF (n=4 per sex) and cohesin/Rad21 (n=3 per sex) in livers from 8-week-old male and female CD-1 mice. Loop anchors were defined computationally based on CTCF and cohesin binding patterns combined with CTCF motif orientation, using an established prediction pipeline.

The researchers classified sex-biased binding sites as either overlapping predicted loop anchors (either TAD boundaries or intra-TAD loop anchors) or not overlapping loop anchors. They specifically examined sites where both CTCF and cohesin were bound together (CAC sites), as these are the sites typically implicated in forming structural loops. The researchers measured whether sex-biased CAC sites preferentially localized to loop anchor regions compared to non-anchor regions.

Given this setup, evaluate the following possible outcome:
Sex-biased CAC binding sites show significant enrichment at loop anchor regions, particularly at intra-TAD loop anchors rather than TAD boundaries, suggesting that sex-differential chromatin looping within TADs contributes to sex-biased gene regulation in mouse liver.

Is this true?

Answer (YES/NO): NO